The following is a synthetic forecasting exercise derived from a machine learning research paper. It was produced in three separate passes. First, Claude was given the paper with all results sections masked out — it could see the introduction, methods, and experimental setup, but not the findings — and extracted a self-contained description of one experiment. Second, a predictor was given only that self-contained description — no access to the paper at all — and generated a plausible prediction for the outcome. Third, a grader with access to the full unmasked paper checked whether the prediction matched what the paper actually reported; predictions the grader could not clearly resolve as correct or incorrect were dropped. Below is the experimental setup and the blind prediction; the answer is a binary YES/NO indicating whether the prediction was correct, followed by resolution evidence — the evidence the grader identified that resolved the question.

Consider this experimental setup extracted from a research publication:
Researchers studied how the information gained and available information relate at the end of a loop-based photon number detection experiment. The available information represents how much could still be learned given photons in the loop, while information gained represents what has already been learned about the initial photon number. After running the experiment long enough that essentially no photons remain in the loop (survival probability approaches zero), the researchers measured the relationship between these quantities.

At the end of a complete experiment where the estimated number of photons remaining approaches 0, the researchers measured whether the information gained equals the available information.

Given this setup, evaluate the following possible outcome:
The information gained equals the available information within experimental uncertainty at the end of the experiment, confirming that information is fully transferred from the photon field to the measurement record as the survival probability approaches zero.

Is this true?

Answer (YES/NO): YES